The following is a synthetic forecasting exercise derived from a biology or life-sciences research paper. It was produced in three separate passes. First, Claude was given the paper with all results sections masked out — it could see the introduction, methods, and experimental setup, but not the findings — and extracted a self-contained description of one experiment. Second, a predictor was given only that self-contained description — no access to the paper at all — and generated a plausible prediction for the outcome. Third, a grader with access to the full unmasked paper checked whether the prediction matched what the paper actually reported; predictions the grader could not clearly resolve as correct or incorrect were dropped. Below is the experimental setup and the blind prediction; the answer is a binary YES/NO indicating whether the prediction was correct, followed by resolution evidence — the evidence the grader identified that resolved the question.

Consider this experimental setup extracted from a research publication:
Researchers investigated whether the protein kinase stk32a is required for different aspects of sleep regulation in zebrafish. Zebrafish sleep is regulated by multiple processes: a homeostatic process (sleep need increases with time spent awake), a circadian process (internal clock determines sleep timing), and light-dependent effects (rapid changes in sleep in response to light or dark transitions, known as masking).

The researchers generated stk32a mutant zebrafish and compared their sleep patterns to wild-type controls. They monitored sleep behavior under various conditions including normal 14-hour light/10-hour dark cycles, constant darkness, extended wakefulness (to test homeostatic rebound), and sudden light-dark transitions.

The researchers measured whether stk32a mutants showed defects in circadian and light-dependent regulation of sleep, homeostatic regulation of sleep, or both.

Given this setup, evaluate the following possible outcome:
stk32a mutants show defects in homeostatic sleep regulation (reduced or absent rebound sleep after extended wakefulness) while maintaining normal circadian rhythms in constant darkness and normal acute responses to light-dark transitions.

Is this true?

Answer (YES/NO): YES